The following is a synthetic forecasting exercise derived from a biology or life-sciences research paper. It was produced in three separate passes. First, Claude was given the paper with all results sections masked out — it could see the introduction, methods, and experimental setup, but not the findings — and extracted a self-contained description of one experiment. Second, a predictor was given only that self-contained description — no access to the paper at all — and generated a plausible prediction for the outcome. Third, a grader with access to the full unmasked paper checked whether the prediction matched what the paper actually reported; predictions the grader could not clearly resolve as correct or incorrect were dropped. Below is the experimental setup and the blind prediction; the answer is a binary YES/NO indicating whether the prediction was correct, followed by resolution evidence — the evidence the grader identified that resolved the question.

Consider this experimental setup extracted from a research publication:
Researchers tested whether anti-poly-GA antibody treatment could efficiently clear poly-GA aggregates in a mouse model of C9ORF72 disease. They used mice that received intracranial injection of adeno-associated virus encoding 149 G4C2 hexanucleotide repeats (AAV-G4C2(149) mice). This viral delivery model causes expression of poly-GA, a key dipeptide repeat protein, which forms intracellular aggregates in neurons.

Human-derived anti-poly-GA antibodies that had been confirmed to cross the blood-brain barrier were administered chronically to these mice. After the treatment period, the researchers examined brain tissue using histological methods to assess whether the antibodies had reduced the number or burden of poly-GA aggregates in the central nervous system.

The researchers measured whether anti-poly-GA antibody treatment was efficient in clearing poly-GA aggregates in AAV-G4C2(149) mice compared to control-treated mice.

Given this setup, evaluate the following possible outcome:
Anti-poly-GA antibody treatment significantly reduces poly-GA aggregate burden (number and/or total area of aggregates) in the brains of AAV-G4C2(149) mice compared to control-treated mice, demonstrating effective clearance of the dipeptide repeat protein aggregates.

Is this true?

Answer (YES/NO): NO